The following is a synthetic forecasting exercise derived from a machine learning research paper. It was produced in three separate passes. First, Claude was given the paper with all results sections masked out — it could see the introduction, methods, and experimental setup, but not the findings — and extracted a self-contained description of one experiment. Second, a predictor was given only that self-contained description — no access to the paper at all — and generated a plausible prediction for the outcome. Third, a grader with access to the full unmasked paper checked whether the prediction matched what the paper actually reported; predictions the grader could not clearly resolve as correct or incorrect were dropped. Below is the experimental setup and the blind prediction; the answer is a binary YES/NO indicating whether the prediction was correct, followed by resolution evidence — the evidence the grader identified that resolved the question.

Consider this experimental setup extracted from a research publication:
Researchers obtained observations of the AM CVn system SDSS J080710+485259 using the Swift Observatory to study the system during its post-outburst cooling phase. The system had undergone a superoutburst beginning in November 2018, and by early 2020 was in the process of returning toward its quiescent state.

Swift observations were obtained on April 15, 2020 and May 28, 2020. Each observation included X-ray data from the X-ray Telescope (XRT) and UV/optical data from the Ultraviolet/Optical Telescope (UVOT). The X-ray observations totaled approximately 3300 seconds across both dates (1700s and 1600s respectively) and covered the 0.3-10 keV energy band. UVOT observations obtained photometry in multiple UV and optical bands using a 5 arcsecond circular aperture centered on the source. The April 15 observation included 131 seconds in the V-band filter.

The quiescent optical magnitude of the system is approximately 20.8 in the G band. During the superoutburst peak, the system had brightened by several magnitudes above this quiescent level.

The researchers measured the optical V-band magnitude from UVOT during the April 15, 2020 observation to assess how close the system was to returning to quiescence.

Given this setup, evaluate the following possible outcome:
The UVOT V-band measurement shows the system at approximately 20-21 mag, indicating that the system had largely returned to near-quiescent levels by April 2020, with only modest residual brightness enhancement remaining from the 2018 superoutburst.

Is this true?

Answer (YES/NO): YES